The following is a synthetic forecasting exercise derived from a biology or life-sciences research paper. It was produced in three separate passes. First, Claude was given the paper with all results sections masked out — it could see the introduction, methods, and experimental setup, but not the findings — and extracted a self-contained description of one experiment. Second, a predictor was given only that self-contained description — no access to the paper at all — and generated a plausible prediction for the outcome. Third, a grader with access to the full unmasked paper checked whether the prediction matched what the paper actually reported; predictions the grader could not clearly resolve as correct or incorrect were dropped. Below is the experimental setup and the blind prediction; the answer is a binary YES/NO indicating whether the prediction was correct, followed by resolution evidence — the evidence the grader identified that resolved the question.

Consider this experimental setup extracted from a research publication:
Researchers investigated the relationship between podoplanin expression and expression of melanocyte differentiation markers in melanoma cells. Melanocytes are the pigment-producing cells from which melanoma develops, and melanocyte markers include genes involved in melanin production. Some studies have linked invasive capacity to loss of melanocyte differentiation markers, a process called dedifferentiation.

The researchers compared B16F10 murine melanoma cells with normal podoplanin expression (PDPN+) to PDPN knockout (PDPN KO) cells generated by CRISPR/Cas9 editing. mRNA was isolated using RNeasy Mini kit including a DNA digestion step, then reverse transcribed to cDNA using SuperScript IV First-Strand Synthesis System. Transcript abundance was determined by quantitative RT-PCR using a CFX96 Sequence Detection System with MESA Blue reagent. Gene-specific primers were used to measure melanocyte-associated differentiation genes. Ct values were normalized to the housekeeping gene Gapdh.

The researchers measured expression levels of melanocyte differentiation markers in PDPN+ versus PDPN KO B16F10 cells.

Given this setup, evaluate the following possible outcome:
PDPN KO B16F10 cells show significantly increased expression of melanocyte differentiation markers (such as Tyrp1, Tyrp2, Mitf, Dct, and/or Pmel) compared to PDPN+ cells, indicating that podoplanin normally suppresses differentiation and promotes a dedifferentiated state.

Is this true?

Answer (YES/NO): NO